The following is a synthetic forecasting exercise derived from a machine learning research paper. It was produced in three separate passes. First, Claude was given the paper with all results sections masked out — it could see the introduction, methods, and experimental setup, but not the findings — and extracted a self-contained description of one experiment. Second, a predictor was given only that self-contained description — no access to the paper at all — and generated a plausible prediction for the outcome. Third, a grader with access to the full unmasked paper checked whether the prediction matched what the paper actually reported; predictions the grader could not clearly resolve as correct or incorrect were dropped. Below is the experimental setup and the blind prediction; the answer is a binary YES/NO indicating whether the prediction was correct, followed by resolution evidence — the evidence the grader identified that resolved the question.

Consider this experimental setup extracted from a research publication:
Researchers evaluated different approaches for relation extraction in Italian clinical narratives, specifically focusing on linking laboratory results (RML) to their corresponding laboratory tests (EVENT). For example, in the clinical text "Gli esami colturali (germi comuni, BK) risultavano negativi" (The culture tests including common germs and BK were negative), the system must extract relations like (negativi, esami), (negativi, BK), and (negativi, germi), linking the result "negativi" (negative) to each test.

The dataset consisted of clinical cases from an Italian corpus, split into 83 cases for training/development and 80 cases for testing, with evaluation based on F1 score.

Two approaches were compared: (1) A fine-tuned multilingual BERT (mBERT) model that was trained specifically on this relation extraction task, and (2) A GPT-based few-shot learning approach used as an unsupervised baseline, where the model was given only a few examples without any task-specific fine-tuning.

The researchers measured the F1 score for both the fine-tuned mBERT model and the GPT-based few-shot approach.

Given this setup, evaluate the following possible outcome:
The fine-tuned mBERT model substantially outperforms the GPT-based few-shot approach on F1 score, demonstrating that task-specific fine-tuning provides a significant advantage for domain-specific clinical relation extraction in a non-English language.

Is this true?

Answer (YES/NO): YES